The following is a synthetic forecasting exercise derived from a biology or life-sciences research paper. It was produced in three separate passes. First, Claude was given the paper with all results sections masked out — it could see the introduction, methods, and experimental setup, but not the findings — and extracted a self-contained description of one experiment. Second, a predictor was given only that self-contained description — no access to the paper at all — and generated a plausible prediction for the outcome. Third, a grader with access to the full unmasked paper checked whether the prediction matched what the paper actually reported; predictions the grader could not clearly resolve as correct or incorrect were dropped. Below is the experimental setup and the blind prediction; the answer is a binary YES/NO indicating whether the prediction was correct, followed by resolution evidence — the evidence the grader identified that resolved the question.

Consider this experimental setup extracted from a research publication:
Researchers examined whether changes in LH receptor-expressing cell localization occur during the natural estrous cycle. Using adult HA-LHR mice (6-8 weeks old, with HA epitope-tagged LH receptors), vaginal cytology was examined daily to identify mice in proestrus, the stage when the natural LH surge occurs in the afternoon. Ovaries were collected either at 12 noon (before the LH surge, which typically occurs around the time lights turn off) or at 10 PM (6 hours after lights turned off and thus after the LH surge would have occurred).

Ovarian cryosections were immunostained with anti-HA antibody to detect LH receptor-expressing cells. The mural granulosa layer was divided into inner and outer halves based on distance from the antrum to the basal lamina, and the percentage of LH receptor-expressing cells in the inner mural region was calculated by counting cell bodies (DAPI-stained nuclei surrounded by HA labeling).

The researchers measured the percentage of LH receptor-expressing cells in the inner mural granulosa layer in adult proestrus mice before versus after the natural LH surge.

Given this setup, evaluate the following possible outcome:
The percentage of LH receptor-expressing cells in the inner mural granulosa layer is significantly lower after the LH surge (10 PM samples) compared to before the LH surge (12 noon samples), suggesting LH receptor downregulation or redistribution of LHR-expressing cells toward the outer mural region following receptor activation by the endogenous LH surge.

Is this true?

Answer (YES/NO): NO